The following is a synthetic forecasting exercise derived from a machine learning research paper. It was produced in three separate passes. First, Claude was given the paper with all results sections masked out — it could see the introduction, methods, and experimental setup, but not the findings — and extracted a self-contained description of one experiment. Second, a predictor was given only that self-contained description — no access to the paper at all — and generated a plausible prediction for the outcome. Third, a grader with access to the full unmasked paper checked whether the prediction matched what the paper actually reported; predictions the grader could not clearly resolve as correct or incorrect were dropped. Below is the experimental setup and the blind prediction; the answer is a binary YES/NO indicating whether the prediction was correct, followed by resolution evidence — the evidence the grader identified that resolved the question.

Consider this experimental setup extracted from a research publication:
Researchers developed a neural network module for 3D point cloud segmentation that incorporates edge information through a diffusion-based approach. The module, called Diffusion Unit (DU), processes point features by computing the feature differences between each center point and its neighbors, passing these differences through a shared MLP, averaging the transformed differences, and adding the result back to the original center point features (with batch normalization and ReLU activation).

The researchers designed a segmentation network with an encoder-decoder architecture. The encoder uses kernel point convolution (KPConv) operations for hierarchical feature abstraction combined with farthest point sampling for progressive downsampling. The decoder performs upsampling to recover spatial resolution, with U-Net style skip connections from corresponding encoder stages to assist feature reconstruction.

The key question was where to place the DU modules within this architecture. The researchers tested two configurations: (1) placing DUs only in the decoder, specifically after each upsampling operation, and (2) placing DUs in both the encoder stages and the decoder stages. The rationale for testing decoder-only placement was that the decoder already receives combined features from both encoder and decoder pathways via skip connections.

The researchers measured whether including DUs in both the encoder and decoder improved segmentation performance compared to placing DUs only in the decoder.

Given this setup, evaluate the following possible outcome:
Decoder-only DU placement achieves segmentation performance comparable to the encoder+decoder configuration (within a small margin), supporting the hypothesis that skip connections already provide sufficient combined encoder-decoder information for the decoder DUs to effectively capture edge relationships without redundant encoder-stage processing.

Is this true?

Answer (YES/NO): YES